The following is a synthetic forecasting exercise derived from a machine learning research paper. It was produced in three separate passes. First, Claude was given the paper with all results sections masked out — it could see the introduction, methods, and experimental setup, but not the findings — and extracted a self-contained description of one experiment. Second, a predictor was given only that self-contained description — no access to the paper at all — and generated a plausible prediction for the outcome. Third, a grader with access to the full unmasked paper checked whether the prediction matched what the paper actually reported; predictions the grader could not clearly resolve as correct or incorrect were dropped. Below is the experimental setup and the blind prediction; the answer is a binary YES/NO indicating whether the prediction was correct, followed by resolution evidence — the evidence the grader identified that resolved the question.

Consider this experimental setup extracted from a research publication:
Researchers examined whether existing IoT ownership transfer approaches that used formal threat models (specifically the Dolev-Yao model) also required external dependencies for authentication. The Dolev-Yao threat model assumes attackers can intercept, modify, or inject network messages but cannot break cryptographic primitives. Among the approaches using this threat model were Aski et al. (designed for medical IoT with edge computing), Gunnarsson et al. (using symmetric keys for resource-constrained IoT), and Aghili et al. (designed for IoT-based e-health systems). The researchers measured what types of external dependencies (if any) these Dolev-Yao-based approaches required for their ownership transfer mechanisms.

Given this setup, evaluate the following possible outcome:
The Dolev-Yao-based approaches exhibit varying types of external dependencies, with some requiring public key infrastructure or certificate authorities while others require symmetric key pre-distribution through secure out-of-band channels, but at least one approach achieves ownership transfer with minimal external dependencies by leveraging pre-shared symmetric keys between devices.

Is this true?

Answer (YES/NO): NO